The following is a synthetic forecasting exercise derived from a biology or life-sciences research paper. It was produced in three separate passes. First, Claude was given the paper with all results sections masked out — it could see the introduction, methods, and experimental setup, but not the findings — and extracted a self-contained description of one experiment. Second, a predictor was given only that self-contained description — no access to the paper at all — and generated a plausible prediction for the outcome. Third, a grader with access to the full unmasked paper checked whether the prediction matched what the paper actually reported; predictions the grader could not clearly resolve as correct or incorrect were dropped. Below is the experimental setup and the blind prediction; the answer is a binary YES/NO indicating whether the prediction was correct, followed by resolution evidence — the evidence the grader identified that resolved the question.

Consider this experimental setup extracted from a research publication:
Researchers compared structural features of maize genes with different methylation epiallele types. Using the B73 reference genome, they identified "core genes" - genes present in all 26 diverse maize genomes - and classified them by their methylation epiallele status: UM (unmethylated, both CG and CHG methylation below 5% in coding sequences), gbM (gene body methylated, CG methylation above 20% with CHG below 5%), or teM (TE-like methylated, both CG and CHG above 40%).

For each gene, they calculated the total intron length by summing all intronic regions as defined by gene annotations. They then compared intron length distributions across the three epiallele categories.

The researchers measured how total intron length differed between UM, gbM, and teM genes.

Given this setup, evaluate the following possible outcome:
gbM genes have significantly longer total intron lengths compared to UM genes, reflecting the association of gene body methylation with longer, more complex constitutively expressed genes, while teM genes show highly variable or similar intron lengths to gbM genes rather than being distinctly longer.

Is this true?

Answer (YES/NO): NO